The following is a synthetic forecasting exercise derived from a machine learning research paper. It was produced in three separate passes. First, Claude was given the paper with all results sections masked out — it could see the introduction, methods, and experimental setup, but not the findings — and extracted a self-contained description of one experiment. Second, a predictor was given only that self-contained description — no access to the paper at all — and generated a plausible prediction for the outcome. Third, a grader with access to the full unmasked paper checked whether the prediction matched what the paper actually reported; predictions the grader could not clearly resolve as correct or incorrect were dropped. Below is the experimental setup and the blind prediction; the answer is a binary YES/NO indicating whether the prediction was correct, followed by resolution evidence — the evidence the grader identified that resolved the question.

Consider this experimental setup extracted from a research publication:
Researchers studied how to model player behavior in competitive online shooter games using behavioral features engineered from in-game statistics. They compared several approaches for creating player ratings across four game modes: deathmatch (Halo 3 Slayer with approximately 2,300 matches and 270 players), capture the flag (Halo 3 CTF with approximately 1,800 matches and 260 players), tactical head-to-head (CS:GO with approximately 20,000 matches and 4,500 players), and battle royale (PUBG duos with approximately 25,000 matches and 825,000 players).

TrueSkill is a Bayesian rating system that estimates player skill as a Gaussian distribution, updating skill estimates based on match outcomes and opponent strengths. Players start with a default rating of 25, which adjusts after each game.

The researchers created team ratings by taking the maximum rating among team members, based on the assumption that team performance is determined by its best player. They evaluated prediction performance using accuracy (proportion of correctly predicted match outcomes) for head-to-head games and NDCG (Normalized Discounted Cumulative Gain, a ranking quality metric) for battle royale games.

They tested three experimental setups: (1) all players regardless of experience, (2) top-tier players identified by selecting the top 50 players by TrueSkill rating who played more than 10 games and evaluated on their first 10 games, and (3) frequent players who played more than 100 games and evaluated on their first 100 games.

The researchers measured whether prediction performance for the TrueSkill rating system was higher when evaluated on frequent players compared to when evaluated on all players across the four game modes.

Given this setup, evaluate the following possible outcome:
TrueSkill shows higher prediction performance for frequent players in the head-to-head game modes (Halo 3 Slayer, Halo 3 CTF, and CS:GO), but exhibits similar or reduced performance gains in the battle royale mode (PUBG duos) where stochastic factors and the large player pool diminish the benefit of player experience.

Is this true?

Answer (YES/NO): NO